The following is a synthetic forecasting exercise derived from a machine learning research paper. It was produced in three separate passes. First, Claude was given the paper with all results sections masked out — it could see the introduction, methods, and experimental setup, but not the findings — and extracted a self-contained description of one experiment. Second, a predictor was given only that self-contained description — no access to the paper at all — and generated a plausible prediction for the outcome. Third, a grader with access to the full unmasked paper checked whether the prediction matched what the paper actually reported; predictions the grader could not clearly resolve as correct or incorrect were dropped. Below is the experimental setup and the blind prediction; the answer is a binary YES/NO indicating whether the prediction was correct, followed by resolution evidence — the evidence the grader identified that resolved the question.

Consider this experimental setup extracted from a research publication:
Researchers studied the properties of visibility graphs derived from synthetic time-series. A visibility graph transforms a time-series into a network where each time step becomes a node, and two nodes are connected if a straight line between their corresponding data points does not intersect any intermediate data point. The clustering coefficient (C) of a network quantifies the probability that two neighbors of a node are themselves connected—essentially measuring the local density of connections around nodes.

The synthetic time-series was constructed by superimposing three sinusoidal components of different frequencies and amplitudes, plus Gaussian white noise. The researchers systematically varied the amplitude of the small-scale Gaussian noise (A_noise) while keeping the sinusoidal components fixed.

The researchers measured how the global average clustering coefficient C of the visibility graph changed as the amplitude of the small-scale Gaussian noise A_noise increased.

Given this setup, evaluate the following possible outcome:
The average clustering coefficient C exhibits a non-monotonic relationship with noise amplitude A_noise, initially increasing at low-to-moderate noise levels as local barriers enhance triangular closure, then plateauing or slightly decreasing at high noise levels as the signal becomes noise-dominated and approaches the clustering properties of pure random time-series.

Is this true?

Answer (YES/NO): NO